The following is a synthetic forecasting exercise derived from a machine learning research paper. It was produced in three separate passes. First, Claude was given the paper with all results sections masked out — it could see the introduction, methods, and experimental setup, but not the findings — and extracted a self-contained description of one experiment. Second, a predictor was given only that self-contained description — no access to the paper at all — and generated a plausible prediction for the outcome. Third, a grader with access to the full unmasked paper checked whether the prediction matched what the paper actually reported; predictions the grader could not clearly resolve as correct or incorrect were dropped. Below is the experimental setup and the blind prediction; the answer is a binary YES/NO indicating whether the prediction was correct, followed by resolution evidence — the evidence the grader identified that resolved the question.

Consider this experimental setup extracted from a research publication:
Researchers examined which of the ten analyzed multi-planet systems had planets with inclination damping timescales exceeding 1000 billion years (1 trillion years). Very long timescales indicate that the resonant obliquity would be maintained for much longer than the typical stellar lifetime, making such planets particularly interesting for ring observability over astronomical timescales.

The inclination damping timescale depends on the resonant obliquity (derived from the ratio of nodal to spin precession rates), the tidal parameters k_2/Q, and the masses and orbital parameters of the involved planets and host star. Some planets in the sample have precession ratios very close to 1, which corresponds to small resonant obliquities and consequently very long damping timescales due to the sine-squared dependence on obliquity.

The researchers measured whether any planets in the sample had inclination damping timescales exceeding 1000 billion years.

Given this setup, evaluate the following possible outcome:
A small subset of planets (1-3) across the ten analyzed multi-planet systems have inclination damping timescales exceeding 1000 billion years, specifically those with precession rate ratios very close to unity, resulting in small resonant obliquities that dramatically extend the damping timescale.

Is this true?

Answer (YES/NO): YES